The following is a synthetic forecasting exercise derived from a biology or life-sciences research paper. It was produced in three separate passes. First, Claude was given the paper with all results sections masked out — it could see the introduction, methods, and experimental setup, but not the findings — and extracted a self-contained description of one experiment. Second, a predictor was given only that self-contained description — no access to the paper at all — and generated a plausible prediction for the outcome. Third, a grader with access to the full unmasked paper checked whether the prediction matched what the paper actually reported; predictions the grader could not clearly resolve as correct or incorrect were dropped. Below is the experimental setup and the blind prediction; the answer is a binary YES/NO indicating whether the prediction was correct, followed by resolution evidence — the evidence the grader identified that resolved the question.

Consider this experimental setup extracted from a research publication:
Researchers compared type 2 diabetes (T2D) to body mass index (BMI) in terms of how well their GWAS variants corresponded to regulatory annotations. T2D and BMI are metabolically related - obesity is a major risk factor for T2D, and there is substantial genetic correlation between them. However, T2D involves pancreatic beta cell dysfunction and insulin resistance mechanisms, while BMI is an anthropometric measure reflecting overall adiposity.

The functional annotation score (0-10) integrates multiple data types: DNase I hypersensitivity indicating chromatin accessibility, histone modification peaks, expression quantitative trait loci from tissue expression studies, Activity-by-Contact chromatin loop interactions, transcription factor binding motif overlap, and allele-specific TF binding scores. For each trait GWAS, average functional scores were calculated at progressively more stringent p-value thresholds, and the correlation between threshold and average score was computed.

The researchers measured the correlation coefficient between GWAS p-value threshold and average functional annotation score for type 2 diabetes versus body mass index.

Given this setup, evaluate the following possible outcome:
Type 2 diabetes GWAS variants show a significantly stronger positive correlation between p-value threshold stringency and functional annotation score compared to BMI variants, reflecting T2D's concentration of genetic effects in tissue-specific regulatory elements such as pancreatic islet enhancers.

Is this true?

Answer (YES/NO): NO